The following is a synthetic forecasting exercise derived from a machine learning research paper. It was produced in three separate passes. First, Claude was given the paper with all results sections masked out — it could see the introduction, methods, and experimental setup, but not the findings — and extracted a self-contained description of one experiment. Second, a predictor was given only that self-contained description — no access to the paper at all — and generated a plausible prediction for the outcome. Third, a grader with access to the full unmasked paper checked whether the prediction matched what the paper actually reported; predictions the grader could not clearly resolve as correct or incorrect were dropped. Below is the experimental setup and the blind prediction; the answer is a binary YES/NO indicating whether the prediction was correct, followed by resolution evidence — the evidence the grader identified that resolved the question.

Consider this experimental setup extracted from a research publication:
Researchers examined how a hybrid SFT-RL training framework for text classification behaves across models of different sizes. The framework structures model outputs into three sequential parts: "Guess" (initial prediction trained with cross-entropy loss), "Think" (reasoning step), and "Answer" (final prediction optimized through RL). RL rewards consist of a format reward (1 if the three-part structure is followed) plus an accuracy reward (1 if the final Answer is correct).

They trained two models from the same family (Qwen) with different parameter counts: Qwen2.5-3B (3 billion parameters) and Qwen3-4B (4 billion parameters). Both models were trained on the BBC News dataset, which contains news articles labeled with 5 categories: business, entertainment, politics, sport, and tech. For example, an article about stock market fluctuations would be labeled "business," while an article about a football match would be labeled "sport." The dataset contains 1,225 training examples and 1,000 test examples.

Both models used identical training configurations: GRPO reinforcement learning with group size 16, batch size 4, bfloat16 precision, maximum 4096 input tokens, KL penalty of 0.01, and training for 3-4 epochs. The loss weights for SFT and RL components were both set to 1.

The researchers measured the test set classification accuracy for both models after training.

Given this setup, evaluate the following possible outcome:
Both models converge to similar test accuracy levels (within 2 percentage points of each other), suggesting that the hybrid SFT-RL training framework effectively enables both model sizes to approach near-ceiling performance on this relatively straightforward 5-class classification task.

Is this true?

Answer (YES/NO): YES